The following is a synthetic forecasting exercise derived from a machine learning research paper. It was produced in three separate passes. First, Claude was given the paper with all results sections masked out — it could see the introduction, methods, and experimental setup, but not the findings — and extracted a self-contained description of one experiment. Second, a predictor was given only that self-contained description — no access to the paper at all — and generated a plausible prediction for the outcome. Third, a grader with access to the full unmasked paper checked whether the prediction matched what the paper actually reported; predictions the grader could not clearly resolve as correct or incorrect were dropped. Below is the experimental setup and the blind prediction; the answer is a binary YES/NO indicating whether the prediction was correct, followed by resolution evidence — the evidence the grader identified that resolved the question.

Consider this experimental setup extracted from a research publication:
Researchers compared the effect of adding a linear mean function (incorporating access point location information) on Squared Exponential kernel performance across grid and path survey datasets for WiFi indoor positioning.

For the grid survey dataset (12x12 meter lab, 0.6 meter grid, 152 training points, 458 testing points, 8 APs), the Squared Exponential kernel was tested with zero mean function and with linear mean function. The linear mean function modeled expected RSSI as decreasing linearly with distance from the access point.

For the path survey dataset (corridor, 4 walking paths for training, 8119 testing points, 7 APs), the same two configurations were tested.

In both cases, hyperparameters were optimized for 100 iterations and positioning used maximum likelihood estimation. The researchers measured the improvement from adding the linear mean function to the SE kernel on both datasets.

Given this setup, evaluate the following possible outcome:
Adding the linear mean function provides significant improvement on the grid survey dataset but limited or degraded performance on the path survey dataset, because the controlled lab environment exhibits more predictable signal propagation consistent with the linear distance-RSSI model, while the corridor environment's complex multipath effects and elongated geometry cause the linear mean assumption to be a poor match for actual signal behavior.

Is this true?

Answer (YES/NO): NO